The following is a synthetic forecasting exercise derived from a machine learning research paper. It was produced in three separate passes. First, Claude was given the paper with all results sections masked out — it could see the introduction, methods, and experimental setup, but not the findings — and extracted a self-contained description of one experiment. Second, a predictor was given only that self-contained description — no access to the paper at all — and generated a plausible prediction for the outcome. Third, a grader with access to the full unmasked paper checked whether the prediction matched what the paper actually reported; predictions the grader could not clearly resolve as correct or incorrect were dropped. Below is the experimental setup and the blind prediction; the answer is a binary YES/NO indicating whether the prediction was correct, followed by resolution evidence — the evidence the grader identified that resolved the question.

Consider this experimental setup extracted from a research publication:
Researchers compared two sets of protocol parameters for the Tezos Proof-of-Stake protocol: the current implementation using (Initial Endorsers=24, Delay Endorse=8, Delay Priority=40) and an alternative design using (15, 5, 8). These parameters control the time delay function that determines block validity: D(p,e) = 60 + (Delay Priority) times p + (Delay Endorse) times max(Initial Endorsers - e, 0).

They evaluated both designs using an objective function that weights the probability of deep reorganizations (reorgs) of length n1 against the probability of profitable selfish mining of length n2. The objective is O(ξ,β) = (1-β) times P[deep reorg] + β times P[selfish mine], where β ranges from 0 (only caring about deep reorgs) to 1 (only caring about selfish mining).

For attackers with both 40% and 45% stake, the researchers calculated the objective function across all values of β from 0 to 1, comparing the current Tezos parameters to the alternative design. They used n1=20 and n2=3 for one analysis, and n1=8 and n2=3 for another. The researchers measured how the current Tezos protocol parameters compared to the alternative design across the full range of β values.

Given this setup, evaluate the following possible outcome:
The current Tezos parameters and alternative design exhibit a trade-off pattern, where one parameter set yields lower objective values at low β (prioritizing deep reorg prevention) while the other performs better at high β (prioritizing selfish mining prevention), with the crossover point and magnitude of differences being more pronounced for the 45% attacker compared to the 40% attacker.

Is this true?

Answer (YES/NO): NO